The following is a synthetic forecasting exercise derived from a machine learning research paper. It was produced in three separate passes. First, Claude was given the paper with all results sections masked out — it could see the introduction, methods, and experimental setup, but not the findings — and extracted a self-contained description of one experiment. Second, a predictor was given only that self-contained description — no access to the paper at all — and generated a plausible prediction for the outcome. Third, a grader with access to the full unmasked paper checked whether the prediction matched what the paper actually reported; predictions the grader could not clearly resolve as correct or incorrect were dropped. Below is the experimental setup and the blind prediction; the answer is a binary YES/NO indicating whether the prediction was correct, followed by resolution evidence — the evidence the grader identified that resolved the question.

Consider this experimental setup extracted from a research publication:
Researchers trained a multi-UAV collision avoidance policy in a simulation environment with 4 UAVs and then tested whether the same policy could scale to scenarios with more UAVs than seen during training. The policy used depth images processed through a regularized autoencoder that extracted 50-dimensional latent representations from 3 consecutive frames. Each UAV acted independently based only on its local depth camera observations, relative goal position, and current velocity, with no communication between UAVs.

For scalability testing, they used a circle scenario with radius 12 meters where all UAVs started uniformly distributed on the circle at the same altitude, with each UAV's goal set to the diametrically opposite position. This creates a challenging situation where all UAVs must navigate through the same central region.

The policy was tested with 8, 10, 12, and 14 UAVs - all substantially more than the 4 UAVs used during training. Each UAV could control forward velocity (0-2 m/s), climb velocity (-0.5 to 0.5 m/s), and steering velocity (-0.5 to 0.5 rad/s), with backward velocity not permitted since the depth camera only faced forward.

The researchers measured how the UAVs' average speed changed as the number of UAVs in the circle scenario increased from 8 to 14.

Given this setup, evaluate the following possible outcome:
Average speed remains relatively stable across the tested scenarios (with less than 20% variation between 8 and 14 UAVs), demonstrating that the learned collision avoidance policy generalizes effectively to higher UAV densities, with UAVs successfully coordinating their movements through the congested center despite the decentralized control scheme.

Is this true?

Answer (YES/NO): NO